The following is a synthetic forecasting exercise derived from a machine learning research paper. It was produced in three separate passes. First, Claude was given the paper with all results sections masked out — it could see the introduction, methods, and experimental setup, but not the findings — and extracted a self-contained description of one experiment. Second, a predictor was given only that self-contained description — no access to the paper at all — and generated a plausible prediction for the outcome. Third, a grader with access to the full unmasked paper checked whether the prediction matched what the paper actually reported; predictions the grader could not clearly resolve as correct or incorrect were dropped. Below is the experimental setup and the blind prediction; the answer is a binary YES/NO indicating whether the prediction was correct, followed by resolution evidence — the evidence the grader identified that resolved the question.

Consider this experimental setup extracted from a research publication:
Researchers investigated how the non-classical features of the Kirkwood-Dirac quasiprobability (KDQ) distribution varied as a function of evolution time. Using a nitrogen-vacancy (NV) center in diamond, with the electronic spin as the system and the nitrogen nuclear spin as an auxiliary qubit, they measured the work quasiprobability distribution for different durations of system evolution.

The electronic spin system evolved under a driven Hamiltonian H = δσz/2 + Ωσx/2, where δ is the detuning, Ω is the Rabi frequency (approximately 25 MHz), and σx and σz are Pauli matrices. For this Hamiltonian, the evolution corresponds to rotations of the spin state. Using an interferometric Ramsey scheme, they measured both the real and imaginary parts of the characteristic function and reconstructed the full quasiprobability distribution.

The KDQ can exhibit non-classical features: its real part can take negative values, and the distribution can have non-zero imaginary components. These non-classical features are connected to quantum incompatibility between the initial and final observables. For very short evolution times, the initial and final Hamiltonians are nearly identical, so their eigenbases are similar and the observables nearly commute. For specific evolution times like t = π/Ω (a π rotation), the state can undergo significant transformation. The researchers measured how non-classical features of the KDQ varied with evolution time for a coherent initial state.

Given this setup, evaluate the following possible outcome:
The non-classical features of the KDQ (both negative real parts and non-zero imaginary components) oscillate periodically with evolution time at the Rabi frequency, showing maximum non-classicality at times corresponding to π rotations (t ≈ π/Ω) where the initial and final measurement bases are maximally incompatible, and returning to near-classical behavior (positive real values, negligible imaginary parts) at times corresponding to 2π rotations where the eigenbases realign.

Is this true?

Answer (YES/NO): NO